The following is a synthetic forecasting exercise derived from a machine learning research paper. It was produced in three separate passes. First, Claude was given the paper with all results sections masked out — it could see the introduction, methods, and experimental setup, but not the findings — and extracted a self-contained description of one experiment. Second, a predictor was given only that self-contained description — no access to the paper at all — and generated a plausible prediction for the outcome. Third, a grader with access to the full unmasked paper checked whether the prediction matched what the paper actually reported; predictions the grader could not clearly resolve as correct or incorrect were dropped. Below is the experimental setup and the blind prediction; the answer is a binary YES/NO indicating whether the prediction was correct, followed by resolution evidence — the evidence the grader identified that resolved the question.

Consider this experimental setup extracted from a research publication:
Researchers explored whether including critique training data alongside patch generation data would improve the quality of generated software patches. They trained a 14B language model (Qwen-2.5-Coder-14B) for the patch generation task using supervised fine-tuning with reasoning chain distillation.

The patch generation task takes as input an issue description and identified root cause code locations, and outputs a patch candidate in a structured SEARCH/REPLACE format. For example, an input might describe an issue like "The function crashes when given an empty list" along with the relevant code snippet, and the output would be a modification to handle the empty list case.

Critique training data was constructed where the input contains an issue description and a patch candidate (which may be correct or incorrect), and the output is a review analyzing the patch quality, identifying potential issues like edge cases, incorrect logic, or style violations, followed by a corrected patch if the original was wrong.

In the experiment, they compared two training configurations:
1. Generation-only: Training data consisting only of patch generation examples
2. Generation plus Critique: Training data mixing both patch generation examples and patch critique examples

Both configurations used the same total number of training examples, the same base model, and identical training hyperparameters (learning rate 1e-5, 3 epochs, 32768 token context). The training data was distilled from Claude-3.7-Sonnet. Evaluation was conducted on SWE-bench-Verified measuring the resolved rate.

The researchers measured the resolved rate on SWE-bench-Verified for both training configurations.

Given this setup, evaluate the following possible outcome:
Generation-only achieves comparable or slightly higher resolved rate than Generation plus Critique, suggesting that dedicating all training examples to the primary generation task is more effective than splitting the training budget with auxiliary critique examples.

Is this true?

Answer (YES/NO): NO